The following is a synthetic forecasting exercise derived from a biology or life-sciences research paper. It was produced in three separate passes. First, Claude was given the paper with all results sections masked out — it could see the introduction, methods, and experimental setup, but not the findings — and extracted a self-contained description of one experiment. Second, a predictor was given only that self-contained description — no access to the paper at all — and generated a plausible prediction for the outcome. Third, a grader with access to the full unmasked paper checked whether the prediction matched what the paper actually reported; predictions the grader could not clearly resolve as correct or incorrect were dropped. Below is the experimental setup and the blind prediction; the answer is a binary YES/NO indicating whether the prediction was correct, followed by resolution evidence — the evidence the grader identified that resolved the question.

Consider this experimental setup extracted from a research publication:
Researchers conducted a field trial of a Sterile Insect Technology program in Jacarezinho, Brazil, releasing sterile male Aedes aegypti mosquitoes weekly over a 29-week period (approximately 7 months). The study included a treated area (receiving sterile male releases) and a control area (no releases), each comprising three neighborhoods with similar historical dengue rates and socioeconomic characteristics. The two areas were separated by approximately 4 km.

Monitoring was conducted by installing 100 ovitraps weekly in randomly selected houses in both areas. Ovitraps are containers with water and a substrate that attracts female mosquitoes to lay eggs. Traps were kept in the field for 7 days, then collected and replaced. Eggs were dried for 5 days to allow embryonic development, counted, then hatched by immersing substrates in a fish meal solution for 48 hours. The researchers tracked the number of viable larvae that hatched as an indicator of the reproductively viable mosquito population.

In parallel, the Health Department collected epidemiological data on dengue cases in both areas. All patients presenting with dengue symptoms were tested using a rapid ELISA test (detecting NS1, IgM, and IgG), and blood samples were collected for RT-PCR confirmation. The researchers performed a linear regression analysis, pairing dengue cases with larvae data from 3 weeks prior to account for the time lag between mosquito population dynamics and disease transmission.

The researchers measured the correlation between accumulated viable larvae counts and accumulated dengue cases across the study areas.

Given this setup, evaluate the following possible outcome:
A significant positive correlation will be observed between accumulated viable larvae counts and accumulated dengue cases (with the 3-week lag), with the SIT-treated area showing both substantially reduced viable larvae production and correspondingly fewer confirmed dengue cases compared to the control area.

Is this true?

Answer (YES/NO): YES